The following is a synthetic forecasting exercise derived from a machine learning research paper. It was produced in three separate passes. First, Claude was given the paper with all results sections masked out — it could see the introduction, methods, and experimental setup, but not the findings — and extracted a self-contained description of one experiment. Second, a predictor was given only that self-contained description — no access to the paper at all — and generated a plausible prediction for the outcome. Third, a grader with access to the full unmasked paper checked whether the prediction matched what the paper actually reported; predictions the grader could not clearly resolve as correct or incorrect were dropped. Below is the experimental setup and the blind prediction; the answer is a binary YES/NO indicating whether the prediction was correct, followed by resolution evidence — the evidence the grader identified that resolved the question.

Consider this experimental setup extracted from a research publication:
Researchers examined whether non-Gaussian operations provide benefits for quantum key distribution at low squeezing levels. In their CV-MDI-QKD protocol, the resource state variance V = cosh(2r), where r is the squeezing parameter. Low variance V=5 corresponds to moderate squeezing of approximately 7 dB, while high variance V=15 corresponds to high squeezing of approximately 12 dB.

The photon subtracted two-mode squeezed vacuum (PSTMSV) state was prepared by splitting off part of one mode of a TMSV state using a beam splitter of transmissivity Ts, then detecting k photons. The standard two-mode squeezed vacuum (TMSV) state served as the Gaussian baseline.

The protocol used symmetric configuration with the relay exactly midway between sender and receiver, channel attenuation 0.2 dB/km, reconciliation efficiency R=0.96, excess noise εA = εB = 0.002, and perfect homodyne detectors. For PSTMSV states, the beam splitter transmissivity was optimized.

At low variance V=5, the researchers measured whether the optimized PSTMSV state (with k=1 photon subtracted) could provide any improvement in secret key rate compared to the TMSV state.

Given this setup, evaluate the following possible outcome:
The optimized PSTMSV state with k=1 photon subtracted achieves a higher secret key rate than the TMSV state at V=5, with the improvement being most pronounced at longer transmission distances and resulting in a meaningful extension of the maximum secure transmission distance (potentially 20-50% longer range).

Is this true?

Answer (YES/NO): NO